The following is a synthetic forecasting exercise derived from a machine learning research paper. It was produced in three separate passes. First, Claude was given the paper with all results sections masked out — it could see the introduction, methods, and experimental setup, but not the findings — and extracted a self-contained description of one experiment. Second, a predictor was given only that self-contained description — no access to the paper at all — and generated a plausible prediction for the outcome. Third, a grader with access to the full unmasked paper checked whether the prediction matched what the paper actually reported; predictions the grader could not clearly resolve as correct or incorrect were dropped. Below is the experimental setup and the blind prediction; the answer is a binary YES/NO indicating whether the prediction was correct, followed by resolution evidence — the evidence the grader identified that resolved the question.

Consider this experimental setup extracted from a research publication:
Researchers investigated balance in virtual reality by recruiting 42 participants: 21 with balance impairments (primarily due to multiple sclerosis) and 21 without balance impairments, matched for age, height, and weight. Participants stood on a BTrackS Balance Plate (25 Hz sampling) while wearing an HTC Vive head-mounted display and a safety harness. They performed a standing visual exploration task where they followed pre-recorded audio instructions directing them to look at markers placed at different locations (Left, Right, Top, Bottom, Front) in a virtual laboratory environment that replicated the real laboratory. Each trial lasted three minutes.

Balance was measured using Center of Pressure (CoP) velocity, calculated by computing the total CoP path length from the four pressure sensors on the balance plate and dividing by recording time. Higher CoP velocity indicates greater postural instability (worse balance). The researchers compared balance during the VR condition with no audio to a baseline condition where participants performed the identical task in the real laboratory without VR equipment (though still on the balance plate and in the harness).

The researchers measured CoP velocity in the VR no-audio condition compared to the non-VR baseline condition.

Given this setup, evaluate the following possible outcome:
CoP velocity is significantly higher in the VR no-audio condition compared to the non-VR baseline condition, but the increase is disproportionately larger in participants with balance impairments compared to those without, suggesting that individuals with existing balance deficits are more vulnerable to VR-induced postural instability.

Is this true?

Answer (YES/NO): NO